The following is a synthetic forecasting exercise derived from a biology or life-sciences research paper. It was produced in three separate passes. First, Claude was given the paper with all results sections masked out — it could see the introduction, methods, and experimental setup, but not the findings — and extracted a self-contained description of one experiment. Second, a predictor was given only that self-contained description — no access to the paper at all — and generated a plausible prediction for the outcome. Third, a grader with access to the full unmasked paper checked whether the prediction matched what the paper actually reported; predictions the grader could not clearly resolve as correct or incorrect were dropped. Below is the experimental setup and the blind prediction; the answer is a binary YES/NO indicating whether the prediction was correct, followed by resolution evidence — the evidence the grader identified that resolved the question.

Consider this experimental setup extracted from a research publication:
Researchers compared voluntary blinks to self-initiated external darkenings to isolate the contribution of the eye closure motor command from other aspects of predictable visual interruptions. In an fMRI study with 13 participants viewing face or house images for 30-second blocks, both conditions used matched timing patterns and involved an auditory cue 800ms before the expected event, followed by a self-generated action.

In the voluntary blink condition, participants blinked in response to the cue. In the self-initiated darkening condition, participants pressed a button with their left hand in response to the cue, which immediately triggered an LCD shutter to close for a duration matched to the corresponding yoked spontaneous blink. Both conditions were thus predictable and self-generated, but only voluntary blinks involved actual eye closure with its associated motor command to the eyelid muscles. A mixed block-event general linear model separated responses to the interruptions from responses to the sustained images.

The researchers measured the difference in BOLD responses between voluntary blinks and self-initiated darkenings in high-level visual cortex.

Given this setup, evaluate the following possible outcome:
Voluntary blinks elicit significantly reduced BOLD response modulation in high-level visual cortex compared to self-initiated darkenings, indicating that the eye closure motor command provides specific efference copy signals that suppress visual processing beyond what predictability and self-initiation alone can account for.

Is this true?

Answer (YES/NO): NO